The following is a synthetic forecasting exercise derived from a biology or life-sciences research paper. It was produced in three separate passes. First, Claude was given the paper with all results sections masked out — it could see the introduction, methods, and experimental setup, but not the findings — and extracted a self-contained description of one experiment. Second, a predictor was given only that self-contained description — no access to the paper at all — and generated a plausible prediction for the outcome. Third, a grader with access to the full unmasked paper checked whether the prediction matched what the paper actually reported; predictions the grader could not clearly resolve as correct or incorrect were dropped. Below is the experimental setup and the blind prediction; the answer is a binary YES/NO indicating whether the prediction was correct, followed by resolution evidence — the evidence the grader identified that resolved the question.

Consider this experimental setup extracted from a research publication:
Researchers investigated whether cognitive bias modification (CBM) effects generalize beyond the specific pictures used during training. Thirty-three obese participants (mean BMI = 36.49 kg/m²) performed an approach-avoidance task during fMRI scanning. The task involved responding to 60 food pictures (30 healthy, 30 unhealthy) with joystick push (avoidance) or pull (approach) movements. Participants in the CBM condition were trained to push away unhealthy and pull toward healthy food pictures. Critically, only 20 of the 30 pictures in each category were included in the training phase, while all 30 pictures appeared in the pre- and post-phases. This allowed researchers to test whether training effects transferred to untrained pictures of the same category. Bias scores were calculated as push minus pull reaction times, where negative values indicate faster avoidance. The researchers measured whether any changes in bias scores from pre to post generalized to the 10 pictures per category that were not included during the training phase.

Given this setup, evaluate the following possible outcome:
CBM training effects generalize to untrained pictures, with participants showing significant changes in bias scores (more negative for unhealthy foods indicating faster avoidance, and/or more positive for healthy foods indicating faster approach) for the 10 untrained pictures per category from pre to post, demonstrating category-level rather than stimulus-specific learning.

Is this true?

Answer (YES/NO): NO